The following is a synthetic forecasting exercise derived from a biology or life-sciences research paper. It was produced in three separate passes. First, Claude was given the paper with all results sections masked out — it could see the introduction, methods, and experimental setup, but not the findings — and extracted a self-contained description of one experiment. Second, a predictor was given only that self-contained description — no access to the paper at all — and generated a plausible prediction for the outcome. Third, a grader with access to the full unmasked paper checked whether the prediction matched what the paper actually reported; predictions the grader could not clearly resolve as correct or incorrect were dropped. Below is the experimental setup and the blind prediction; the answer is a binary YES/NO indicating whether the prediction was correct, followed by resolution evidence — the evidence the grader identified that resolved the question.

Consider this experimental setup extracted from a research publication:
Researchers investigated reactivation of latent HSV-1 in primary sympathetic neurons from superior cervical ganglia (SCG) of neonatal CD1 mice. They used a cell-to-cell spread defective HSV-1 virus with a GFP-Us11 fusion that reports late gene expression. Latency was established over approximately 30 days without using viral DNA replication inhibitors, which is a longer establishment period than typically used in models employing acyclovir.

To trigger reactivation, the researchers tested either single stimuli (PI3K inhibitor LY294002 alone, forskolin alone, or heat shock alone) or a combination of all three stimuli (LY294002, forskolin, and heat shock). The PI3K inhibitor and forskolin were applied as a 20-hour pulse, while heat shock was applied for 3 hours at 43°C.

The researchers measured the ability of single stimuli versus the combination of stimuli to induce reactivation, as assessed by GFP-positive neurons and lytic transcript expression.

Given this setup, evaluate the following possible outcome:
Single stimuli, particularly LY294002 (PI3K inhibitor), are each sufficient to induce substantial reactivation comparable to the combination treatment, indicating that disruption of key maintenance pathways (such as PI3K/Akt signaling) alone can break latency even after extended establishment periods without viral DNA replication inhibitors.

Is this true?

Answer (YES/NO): NO